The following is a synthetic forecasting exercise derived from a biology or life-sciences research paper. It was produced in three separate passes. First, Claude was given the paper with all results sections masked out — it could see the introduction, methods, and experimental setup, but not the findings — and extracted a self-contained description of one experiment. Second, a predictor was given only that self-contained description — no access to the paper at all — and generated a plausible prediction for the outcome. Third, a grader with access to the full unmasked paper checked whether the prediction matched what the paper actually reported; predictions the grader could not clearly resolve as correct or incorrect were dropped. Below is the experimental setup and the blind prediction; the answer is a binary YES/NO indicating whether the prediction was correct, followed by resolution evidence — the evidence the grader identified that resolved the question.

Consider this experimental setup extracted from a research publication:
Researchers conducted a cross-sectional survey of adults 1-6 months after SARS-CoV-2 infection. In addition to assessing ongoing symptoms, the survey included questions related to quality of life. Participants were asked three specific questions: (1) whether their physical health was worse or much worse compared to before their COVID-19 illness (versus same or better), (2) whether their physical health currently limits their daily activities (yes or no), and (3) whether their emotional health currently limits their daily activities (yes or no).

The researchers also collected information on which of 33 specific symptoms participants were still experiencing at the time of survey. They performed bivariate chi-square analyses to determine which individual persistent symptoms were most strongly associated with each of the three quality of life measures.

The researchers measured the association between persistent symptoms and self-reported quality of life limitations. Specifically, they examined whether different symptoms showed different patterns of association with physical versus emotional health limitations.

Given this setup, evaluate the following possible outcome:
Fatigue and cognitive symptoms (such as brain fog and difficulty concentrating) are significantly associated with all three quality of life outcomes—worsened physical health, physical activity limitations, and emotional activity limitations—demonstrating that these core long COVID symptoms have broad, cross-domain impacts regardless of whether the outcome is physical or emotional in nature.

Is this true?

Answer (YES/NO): NO